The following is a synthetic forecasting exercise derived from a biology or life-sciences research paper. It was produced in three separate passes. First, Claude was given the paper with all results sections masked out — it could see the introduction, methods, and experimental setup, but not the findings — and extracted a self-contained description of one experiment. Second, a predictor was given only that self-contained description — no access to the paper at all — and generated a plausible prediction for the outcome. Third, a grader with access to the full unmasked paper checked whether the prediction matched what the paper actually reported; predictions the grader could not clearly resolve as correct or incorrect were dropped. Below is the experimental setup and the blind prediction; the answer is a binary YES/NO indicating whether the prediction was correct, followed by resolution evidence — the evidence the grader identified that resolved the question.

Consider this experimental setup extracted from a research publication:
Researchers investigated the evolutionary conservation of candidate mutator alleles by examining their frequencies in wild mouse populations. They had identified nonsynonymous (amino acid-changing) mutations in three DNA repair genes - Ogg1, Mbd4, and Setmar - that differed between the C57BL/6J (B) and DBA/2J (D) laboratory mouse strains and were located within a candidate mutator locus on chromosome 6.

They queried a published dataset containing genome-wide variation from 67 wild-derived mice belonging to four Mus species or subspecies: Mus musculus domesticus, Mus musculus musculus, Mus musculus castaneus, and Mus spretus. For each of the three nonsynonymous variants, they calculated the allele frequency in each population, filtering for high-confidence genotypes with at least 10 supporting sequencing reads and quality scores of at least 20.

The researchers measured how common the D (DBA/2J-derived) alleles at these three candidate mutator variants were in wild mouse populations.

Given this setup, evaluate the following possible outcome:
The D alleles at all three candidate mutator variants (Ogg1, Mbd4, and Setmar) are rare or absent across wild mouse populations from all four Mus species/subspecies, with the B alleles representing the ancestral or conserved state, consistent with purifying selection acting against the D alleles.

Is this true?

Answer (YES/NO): NO